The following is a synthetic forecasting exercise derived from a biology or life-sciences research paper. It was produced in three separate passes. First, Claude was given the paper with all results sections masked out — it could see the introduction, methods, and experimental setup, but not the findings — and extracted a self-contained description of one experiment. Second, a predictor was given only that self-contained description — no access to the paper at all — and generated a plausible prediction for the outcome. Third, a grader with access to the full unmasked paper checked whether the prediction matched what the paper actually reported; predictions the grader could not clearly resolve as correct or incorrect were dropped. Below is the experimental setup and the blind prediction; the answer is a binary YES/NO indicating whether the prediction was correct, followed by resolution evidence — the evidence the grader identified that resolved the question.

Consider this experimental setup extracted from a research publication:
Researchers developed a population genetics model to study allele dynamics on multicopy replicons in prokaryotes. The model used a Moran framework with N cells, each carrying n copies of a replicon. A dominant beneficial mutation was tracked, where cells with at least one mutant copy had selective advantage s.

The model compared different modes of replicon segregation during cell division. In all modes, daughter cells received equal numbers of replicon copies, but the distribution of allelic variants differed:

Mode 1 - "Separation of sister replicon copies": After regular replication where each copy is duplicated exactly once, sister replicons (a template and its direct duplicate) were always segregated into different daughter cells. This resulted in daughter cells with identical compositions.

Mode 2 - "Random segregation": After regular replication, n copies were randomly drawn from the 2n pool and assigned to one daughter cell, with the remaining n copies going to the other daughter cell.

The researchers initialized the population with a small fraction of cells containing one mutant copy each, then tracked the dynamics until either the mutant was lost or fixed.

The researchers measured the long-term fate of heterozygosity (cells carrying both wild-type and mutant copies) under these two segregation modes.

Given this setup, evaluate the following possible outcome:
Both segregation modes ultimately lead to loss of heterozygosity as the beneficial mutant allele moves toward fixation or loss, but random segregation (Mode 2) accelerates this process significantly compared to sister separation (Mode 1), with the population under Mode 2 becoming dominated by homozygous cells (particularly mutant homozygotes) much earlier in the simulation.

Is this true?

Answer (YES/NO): NO